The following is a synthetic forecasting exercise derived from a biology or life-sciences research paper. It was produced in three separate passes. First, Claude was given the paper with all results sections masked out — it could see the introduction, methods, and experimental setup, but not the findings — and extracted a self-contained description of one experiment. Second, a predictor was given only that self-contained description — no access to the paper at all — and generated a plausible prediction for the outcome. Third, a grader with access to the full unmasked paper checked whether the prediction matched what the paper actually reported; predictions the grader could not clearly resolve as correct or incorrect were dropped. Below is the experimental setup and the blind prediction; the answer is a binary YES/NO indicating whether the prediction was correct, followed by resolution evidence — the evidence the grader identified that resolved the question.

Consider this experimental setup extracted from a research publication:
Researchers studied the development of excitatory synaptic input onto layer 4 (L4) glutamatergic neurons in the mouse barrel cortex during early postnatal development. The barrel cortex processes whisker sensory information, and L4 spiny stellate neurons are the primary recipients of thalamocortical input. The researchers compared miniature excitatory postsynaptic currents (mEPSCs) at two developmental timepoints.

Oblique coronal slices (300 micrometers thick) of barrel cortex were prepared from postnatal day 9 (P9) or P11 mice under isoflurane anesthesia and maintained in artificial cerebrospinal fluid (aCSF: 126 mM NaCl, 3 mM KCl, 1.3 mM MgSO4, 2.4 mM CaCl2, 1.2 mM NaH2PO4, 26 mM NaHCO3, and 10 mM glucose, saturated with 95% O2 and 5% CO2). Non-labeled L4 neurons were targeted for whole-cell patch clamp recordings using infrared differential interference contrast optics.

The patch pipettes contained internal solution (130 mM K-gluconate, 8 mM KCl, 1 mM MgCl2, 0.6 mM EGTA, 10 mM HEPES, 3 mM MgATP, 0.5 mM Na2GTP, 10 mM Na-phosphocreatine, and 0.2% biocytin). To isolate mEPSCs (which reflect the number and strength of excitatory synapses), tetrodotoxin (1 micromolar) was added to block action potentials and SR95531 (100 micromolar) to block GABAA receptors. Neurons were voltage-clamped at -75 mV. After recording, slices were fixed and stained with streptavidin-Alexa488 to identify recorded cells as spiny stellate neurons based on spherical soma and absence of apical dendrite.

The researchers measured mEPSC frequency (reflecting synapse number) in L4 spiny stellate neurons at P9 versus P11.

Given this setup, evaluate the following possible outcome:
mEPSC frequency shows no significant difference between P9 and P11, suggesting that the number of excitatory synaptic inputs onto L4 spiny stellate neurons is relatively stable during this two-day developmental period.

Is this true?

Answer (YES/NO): NO